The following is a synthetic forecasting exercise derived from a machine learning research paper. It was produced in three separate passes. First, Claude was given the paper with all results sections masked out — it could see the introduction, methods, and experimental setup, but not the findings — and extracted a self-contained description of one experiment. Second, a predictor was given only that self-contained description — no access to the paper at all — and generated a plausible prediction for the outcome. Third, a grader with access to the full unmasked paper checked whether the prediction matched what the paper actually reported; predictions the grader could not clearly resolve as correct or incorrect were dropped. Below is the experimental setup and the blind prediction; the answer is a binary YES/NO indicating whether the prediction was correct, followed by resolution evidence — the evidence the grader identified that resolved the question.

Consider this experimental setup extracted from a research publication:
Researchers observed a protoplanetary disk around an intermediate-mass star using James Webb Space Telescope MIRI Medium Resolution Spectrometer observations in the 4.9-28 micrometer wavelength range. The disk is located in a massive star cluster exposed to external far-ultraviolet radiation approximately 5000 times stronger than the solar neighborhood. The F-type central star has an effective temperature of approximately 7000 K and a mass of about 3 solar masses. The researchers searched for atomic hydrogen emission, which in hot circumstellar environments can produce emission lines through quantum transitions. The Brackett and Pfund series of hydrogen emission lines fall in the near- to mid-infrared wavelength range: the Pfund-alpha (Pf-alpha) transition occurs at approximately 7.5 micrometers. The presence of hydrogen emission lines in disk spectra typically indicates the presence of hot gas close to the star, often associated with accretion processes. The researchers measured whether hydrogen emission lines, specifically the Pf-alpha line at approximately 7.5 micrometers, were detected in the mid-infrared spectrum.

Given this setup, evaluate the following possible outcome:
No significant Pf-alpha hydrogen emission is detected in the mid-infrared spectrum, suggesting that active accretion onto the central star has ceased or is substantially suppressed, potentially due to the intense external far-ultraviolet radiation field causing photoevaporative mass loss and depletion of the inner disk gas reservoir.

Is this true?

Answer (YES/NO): NO